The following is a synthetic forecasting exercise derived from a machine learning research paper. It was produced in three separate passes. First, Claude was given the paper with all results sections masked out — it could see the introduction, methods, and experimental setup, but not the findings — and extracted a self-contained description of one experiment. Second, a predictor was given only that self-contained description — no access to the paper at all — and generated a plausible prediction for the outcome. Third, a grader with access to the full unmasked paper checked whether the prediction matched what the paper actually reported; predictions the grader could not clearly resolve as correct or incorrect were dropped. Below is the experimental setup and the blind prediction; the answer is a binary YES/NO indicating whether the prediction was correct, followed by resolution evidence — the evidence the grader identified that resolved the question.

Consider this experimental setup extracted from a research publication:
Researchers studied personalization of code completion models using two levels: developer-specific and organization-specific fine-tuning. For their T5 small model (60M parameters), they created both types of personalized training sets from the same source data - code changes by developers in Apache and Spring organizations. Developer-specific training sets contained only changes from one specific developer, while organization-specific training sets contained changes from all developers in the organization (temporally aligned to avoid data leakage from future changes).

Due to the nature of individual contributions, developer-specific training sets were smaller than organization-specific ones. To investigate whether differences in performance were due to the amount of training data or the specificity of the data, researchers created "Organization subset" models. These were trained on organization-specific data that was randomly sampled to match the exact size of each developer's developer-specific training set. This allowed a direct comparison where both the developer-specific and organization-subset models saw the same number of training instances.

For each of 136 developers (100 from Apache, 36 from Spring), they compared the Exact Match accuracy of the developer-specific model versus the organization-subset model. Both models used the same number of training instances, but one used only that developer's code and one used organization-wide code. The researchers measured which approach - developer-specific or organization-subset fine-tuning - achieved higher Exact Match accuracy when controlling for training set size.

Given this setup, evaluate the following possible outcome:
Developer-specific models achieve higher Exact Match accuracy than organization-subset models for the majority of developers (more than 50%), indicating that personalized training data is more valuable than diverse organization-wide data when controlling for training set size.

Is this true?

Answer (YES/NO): YES